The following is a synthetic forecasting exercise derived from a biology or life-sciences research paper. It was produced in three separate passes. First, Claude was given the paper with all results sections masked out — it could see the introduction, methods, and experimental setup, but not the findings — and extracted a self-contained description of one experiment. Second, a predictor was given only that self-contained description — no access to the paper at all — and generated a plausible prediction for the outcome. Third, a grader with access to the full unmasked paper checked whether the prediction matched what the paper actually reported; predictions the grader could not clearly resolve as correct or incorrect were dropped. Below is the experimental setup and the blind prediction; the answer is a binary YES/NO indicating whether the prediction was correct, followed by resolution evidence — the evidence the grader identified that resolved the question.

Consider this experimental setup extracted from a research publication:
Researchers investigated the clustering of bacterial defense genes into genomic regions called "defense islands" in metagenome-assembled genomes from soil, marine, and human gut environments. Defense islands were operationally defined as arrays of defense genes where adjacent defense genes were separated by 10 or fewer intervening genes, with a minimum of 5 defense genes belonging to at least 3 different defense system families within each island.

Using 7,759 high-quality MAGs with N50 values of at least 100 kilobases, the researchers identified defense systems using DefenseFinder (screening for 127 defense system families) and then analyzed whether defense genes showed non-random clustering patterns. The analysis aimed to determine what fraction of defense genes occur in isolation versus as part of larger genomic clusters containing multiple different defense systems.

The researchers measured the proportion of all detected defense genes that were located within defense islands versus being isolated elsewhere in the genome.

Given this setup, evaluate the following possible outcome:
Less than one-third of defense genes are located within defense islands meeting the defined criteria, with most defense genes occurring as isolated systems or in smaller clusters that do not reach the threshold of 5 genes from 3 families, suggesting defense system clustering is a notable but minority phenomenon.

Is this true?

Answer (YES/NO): NO